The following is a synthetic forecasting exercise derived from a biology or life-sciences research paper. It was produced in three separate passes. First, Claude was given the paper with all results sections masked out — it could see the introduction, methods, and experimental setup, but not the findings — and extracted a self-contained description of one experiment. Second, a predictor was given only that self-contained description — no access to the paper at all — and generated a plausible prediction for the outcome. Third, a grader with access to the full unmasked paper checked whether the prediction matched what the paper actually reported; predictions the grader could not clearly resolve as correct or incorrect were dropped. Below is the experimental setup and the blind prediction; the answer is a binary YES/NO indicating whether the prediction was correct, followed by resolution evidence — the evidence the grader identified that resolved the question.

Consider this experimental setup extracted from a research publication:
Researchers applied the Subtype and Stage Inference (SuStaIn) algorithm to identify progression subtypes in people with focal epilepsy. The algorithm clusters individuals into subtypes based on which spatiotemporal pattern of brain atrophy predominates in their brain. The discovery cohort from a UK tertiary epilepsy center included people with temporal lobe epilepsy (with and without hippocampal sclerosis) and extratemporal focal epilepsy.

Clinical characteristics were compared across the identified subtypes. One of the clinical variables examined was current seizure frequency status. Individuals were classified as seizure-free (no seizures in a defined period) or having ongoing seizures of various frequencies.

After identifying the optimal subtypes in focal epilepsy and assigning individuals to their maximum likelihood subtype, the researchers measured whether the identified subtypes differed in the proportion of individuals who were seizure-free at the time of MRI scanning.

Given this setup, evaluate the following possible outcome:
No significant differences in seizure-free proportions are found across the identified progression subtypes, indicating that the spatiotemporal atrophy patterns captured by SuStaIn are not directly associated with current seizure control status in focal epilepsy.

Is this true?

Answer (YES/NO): NO